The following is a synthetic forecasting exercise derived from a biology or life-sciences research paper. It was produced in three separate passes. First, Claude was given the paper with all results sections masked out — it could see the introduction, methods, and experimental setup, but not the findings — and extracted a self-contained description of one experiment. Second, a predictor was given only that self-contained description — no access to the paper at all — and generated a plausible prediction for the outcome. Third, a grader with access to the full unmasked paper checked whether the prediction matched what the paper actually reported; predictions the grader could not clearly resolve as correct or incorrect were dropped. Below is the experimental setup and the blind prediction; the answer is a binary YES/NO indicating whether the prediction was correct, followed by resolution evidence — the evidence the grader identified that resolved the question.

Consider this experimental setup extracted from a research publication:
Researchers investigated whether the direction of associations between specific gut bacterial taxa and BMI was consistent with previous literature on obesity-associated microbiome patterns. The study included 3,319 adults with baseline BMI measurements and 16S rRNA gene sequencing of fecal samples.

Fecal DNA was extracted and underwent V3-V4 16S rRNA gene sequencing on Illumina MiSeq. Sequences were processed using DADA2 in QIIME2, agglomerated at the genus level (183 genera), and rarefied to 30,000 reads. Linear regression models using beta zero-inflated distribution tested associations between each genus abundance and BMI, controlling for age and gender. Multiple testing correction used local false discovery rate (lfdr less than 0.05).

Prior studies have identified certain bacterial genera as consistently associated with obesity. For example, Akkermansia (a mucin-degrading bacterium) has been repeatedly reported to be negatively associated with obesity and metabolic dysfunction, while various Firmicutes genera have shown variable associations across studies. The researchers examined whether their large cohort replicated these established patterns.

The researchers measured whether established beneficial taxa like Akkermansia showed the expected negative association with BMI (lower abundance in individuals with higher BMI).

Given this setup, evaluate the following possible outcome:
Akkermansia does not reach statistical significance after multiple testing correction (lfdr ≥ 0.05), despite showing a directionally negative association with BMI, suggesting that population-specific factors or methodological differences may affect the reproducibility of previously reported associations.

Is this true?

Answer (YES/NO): NO